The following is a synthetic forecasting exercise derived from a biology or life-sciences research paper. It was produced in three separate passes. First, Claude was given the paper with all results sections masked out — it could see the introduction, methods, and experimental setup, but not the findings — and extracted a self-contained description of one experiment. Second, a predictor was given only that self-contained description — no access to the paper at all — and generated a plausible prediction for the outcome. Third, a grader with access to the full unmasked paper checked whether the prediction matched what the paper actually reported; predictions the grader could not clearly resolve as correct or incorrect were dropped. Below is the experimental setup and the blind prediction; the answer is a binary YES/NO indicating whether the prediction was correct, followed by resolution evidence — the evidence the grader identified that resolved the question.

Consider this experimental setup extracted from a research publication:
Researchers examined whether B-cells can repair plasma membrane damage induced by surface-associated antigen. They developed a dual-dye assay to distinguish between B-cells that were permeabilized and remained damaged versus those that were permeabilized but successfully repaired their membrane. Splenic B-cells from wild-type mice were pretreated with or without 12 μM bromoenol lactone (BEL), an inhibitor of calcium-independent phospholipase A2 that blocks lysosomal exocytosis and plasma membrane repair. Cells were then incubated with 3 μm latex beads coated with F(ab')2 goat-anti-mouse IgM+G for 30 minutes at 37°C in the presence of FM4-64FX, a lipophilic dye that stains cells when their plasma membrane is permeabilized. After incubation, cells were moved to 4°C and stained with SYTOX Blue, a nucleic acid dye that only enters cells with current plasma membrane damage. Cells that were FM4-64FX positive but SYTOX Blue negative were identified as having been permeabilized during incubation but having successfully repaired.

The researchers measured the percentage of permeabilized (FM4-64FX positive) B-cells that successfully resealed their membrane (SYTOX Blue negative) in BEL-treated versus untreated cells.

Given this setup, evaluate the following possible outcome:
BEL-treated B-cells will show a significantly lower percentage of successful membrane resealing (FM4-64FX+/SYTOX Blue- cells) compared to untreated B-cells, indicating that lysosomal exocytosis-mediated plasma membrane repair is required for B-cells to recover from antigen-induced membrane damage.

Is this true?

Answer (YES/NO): YES